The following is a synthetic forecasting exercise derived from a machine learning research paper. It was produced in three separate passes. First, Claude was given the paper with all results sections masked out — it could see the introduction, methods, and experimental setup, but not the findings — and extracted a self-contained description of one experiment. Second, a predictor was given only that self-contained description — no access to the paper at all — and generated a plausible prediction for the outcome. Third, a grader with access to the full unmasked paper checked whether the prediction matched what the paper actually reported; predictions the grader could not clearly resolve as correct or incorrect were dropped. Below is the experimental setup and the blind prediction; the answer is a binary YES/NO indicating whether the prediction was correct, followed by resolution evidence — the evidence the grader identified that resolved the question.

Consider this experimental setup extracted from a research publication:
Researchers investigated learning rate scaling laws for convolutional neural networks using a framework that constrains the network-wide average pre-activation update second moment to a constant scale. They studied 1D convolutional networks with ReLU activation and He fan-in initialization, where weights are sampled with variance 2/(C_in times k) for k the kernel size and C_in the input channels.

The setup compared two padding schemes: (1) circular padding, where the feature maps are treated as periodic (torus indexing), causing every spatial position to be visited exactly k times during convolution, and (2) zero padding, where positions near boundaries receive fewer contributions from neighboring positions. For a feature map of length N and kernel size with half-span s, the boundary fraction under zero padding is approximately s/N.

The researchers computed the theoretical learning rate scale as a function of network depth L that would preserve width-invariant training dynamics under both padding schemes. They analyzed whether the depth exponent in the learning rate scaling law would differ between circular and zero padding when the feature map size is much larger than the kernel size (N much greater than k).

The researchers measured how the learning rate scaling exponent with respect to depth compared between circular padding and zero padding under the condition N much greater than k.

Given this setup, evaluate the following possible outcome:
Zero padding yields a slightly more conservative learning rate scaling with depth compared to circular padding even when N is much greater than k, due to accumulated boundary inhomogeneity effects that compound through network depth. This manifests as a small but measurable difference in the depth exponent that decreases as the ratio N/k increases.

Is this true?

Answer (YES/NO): NO